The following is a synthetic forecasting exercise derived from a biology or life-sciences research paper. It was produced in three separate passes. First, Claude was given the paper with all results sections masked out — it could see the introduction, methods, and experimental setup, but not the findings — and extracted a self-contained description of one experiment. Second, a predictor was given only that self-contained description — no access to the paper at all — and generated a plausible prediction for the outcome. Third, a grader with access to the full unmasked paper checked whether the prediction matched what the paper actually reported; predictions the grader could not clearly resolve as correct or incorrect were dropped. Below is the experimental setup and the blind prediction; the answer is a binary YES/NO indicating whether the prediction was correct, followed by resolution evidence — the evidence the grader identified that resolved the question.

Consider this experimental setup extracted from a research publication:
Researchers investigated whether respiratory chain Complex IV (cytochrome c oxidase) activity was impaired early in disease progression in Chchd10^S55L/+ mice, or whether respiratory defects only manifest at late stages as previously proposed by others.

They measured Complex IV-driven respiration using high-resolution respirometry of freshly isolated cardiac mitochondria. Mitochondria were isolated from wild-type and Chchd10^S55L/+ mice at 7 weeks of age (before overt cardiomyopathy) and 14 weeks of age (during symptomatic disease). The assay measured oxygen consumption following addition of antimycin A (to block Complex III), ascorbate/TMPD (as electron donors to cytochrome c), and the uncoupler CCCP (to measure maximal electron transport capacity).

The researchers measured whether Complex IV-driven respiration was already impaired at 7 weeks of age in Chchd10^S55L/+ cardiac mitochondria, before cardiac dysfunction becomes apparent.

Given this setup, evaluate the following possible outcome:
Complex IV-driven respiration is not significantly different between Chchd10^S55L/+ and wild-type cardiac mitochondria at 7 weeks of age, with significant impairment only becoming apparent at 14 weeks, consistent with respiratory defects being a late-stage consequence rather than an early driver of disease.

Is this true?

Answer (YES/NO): NO